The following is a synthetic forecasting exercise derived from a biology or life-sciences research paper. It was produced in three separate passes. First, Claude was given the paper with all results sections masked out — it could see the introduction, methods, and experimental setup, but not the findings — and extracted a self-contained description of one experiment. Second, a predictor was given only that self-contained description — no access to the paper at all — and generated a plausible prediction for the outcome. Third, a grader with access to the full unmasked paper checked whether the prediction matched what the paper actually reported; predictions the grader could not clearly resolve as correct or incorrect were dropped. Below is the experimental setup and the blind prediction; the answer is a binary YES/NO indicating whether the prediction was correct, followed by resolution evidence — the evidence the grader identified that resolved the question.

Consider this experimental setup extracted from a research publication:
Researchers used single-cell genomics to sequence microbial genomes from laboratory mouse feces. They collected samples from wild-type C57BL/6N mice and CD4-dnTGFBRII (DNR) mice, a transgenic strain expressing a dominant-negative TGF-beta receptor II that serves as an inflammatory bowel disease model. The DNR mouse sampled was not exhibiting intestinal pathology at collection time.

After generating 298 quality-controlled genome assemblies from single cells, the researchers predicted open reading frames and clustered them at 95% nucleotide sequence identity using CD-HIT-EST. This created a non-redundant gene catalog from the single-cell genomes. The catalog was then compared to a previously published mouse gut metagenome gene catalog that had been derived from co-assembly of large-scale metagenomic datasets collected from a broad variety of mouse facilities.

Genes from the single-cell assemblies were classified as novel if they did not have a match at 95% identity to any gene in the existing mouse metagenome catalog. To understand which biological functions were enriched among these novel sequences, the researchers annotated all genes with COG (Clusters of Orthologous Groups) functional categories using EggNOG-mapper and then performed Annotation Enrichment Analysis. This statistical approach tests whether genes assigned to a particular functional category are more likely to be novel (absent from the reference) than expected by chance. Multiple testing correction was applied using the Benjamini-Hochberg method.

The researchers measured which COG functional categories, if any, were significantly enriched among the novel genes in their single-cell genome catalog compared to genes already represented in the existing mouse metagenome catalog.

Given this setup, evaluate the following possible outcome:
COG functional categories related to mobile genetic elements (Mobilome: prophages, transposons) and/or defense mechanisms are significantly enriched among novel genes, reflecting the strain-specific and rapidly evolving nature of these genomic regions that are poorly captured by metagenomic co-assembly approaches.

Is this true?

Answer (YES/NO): NO